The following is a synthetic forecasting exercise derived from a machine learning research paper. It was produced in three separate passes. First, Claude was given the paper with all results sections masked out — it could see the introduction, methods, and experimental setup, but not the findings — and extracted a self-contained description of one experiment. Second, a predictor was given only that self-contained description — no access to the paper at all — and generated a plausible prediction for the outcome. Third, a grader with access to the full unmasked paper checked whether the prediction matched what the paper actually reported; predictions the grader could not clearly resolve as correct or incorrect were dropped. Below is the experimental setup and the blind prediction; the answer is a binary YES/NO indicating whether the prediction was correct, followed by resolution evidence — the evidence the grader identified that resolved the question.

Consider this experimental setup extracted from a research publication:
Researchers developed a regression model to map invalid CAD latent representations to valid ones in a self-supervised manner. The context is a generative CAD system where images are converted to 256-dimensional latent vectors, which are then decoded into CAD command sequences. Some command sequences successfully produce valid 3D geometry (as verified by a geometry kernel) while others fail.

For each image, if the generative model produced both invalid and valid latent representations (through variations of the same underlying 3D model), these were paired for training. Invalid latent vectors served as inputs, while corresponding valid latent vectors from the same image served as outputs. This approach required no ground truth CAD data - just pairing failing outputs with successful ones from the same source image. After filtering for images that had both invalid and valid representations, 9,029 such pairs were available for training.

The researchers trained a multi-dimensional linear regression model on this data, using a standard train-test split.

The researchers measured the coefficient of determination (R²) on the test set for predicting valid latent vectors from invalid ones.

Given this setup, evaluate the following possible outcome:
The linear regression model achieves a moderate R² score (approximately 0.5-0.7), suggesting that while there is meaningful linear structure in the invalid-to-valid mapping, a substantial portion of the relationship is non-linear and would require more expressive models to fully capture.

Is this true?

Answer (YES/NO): NO